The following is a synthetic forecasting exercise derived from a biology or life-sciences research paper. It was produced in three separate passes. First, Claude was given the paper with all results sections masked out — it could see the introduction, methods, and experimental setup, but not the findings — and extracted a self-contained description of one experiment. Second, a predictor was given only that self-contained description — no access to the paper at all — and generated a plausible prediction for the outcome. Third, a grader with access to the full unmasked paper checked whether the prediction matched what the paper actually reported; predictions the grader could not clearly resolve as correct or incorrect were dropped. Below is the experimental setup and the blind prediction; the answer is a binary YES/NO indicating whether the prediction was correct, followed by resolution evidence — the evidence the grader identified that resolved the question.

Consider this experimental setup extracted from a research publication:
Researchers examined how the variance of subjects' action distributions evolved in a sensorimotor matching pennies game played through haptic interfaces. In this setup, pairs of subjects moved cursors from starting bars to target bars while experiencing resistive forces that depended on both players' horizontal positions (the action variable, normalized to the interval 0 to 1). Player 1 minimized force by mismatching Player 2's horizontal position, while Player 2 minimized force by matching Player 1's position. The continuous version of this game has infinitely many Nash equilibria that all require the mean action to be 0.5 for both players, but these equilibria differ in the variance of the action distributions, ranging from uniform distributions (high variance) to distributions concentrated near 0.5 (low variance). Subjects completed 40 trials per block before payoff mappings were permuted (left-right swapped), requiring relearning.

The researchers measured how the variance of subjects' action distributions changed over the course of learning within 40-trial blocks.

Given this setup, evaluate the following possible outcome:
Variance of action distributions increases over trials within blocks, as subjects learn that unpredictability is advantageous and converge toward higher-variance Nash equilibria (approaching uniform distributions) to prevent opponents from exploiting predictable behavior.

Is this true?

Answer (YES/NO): NO